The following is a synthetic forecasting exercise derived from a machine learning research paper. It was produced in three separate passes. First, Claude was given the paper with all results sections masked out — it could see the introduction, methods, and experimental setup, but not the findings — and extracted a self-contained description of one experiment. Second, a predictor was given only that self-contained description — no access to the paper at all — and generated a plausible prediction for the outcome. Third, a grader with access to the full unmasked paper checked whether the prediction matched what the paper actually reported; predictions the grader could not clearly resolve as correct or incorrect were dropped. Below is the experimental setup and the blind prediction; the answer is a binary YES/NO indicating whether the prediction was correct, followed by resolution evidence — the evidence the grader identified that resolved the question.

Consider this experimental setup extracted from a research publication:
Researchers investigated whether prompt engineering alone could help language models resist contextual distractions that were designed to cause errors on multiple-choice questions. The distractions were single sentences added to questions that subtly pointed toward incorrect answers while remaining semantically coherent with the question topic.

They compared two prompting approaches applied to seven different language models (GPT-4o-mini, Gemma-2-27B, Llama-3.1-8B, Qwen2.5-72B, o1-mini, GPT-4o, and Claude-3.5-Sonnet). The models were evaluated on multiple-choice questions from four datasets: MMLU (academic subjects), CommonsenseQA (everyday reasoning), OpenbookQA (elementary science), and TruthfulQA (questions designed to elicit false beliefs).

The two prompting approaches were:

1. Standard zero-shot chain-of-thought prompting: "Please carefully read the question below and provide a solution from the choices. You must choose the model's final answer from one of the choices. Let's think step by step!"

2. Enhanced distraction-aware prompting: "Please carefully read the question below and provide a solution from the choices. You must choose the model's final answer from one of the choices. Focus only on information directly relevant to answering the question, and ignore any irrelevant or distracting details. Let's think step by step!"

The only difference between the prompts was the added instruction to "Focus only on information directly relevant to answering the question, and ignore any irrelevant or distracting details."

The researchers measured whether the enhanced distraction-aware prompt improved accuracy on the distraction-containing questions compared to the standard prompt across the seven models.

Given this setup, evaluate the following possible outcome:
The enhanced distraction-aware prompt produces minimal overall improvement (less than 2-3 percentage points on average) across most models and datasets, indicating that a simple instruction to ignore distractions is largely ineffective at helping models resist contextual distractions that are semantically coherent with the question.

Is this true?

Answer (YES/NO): YES